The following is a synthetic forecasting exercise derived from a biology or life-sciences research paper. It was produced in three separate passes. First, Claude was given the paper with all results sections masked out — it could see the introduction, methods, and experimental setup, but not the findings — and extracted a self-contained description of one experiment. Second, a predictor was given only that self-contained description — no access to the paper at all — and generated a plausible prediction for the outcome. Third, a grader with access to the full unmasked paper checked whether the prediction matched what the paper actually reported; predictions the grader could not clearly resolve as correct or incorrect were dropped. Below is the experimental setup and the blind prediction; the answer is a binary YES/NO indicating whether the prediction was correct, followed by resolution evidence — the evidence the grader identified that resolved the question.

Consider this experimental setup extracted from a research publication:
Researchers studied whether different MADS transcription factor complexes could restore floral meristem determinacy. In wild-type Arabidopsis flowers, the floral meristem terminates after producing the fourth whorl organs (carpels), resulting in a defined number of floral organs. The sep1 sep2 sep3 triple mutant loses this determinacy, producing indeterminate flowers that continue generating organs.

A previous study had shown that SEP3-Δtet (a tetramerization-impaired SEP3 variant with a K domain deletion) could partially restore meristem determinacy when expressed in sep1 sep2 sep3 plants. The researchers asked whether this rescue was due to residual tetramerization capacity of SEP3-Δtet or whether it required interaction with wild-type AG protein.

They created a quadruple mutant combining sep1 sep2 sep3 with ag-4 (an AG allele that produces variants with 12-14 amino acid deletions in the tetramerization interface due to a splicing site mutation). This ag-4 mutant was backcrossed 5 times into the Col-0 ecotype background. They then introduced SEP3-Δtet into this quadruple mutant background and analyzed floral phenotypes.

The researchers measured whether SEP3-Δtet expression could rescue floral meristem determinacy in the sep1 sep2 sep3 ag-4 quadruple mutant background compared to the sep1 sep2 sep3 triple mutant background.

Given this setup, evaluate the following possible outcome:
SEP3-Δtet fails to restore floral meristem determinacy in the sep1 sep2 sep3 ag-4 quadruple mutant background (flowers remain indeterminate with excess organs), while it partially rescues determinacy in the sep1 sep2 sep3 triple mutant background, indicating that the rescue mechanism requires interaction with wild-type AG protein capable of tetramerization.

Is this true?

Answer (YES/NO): NO